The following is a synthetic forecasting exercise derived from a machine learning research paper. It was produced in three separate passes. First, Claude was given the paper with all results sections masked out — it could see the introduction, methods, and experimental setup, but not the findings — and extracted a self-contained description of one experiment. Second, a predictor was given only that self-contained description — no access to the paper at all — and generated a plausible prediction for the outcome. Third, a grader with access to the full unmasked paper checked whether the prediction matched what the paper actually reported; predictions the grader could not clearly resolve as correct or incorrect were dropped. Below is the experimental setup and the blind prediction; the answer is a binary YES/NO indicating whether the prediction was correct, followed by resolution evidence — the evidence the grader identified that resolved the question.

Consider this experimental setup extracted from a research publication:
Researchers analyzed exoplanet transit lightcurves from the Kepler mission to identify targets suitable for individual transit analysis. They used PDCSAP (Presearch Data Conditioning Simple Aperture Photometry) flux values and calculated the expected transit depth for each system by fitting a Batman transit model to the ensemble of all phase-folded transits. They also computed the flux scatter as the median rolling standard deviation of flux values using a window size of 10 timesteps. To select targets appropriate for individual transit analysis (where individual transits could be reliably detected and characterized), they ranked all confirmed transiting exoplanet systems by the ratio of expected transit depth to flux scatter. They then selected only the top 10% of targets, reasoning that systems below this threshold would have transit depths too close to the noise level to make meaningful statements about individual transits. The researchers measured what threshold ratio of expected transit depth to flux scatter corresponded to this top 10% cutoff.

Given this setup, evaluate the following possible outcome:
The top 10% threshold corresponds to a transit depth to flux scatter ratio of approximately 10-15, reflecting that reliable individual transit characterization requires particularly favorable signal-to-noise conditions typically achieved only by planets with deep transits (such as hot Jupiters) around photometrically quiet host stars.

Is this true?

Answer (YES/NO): NO